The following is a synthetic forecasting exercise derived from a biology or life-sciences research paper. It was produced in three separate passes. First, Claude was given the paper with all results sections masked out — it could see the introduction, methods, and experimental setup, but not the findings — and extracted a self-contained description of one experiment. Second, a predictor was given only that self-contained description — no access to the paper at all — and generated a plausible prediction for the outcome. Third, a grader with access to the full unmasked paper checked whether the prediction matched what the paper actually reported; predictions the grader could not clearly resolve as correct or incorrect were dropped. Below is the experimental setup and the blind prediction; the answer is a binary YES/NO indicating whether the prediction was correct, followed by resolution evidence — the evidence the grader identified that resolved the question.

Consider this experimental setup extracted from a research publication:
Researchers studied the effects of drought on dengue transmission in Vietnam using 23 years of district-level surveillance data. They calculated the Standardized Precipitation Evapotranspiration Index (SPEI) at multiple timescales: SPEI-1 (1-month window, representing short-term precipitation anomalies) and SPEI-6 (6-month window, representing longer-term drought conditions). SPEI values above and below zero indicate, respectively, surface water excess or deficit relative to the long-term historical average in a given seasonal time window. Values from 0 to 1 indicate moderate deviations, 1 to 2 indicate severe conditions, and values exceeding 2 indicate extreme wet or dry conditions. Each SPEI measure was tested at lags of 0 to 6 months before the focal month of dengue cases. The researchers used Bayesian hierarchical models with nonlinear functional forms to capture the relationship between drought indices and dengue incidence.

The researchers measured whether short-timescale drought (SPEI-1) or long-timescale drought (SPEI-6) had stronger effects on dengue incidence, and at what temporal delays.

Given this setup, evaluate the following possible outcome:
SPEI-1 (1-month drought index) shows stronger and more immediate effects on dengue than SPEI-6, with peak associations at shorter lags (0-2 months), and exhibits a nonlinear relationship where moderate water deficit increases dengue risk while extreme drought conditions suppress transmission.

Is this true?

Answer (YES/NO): NO